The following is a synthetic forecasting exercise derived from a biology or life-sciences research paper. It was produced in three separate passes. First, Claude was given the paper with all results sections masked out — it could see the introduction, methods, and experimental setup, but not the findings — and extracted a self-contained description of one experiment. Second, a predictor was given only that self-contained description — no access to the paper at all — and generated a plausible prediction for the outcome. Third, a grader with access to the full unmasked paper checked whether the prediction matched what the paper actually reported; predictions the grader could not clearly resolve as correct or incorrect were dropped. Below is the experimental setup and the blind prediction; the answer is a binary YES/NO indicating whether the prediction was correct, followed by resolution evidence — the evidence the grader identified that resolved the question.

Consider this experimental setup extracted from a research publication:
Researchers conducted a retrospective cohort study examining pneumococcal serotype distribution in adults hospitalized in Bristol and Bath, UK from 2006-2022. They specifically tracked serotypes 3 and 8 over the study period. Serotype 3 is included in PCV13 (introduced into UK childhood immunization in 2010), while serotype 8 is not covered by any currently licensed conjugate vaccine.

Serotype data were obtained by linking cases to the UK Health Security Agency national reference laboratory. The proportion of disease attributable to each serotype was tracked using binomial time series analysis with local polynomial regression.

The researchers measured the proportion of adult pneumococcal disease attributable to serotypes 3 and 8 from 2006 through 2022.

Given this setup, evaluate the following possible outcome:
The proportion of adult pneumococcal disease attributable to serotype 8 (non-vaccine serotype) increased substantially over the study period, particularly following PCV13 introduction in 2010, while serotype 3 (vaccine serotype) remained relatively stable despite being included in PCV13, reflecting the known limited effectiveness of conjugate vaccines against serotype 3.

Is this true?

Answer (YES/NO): NO